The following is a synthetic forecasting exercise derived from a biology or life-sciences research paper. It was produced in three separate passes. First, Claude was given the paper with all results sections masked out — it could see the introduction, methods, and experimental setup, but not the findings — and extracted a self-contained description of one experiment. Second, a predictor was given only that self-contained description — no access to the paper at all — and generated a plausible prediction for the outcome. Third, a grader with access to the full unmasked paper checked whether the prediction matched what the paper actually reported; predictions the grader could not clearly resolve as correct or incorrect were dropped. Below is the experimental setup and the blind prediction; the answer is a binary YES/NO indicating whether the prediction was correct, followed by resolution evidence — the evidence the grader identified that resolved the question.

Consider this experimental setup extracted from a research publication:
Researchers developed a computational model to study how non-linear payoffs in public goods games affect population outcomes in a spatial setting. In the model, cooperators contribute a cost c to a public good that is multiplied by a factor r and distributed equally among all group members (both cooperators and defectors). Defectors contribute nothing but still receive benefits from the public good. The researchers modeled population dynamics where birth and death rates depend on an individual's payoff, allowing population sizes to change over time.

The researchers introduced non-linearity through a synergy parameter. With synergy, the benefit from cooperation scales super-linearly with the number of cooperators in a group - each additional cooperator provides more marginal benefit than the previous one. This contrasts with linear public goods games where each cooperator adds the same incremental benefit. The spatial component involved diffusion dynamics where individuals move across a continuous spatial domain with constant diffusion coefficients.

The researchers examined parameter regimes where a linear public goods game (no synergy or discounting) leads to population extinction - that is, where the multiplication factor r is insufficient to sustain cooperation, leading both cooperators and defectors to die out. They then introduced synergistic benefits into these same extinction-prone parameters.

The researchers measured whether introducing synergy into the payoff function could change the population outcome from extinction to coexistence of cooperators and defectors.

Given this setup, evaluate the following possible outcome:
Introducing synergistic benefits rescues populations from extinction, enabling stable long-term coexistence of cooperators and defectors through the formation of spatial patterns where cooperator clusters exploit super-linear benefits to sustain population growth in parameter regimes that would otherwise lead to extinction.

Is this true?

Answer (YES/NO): NO